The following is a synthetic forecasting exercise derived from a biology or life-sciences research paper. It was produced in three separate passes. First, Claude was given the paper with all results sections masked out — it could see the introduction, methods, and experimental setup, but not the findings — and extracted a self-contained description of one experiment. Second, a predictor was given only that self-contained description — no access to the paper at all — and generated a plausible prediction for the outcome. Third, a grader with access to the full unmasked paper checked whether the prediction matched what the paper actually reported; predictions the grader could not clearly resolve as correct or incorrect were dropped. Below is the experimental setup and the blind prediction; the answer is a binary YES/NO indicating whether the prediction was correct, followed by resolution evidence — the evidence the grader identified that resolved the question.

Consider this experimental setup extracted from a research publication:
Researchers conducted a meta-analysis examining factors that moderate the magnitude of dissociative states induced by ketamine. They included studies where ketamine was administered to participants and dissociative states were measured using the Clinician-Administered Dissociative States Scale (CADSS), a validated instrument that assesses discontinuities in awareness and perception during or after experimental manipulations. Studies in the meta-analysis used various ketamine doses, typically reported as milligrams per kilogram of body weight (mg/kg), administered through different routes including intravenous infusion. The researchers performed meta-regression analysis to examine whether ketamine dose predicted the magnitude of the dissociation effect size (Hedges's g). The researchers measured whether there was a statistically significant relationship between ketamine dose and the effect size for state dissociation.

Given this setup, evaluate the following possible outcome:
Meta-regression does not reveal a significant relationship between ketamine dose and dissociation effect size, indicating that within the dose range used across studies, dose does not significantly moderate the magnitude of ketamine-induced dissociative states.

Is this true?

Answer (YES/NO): YES